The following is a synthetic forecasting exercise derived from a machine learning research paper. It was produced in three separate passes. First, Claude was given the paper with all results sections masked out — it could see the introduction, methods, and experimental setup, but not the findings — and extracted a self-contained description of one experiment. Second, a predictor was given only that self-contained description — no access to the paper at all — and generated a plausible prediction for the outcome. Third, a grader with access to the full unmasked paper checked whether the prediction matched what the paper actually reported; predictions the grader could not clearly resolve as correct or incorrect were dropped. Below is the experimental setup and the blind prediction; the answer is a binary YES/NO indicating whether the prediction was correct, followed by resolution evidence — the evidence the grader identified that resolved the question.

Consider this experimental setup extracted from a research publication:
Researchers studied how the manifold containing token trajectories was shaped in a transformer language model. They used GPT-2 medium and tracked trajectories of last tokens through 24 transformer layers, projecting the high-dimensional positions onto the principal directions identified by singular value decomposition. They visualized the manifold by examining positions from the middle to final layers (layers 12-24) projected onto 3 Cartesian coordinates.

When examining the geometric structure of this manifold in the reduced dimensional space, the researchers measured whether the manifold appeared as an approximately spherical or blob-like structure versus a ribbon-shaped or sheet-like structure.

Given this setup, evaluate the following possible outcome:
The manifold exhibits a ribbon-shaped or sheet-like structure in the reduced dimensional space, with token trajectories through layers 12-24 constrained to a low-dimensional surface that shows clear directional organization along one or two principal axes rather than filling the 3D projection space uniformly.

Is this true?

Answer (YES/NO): YES